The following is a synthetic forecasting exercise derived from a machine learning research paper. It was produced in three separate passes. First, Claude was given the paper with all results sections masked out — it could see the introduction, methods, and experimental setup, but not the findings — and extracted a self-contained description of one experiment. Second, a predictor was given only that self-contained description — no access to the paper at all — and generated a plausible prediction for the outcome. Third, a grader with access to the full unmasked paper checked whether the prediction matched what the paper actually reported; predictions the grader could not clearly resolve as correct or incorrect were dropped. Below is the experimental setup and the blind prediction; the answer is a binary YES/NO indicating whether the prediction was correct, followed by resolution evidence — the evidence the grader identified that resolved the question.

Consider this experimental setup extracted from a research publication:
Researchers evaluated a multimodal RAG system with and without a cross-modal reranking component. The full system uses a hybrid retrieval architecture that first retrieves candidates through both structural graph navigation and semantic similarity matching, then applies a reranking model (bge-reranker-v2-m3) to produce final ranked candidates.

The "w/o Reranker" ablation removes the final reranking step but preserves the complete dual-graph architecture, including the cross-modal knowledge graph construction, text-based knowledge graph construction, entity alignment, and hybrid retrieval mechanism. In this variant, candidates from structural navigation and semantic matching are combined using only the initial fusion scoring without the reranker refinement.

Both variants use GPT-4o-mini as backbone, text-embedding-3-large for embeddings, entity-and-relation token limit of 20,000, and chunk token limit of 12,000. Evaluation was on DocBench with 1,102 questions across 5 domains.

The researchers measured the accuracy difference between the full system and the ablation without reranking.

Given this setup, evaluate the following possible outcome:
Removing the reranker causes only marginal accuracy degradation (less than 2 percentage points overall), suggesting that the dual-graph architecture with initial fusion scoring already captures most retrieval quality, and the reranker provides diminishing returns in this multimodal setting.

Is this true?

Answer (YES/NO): YES